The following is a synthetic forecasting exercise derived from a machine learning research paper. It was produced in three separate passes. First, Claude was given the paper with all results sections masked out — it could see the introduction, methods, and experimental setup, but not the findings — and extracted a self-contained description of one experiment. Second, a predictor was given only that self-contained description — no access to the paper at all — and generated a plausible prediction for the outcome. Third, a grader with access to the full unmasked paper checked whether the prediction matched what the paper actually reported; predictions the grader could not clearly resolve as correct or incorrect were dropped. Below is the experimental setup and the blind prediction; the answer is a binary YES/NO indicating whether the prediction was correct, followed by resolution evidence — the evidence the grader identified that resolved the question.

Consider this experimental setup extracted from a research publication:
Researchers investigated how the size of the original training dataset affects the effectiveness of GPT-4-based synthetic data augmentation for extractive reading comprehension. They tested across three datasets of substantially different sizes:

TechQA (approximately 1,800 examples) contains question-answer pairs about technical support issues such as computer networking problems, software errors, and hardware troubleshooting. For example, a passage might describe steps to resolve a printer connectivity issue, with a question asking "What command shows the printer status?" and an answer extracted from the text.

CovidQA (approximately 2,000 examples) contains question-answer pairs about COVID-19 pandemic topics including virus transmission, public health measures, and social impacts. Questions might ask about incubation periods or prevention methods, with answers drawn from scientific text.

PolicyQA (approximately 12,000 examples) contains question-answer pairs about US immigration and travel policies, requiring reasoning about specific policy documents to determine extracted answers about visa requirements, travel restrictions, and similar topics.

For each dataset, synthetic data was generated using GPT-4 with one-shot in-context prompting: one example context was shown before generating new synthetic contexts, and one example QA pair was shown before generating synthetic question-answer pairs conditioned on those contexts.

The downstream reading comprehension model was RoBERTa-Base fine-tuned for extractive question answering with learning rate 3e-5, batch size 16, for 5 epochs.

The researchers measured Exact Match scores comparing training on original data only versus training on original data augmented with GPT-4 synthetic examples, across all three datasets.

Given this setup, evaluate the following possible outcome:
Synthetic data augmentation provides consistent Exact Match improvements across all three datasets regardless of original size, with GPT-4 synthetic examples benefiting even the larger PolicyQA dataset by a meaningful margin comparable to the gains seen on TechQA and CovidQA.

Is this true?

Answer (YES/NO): NO